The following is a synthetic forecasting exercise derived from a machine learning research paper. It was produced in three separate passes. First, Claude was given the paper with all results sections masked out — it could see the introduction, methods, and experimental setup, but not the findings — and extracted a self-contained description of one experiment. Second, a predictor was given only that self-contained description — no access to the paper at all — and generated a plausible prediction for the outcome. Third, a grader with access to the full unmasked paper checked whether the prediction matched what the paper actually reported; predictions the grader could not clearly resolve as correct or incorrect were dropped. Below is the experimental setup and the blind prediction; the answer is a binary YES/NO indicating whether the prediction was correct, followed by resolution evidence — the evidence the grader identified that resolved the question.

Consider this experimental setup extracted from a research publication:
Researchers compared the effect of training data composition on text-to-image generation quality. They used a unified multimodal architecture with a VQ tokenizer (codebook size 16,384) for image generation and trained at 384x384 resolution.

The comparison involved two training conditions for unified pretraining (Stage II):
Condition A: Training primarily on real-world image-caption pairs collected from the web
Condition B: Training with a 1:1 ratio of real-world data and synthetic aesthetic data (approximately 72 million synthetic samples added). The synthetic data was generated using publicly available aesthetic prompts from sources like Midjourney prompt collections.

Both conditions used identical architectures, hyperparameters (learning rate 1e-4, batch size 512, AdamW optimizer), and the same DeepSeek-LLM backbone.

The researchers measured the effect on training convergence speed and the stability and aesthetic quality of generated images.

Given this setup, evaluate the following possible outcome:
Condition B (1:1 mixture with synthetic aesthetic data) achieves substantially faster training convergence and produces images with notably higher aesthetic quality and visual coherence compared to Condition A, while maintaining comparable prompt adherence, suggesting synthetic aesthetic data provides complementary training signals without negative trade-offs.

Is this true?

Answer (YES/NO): NO